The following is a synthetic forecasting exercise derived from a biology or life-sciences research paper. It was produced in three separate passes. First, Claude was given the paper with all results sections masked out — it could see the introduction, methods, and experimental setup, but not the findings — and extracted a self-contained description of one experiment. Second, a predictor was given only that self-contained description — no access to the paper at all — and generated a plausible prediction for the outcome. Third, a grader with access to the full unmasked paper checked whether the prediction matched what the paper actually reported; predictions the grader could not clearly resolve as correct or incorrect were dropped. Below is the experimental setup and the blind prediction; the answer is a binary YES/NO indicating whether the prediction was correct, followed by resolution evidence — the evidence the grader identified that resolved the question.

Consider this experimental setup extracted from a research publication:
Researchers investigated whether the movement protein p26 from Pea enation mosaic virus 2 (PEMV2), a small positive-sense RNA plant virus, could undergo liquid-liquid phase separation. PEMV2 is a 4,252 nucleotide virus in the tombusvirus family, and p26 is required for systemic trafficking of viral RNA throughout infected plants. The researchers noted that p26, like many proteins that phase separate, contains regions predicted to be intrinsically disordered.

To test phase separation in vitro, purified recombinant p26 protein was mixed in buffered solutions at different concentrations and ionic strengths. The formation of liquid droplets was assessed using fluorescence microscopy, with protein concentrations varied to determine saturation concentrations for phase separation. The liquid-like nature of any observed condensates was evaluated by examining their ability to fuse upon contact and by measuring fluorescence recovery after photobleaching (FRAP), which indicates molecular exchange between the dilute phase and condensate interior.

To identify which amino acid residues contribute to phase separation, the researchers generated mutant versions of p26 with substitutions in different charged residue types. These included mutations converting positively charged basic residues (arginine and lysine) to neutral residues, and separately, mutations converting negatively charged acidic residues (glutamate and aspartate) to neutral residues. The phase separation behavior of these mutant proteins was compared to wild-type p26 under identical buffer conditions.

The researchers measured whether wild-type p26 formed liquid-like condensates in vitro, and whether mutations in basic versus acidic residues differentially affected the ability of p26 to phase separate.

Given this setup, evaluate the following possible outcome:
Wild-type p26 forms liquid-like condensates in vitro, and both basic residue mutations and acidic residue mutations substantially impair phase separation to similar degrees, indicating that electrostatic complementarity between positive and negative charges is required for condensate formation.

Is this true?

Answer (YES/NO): NO